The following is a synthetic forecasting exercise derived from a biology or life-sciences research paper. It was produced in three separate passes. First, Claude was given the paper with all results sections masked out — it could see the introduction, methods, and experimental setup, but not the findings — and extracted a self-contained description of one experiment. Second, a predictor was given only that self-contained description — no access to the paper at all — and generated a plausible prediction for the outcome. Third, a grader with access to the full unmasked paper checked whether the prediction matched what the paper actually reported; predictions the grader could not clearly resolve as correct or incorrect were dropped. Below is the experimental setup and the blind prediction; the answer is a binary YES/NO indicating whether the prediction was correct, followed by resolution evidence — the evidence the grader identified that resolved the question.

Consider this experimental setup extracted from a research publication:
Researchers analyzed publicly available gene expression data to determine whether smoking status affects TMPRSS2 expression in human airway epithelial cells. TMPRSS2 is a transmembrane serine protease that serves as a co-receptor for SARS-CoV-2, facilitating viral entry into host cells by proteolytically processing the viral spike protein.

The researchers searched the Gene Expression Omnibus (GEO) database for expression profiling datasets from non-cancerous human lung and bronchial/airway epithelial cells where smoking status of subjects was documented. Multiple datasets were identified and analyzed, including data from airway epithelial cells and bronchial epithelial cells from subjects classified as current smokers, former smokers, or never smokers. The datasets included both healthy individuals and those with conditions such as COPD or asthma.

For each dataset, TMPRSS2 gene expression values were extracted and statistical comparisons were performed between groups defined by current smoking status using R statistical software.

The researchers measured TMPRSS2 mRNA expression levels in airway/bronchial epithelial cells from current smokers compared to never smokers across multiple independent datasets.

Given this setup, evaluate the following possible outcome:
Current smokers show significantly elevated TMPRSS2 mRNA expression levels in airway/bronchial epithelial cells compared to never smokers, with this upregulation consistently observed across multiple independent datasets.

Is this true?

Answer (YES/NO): YES